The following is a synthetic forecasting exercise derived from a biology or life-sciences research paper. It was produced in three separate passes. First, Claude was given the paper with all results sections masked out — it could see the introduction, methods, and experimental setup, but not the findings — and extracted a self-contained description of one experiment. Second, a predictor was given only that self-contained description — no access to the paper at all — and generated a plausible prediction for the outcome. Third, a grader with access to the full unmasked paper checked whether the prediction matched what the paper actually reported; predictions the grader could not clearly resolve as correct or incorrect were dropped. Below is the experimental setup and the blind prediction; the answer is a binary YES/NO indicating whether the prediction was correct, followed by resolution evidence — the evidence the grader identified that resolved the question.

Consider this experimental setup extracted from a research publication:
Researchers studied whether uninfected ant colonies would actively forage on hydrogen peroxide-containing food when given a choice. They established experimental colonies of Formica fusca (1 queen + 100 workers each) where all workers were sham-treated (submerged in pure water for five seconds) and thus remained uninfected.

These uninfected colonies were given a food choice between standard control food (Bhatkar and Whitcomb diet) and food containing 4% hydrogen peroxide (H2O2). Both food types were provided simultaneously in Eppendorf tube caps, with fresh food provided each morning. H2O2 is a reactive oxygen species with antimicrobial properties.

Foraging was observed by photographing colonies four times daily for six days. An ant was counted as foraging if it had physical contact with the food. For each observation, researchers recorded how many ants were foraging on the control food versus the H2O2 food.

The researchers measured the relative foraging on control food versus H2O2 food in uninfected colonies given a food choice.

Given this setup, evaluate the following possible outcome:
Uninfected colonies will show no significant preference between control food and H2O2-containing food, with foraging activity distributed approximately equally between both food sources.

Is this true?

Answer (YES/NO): NO